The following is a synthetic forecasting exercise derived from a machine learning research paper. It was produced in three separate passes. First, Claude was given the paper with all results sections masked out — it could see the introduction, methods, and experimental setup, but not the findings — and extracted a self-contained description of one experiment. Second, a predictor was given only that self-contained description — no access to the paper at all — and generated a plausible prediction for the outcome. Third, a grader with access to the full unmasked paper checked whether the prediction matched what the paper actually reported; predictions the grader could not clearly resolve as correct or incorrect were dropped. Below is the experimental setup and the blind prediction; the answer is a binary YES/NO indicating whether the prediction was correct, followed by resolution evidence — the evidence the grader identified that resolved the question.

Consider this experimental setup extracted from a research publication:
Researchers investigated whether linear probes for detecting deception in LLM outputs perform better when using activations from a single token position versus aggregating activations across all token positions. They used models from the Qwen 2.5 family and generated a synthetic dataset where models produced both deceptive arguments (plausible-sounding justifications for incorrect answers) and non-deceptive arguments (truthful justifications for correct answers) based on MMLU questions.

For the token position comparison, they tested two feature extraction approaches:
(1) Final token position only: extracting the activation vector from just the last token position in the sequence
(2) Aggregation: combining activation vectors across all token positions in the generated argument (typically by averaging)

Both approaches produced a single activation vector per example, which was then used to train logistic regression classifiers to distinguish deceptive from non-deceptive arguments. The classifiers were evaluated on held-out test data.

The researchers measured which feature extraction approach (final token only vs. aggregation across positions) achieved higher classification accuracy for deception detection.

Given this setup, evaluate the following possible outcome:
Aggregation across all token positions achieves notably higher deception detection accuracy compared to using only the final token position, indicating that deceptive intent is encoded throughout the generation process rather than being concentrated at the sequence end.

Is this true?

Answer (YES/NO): NO